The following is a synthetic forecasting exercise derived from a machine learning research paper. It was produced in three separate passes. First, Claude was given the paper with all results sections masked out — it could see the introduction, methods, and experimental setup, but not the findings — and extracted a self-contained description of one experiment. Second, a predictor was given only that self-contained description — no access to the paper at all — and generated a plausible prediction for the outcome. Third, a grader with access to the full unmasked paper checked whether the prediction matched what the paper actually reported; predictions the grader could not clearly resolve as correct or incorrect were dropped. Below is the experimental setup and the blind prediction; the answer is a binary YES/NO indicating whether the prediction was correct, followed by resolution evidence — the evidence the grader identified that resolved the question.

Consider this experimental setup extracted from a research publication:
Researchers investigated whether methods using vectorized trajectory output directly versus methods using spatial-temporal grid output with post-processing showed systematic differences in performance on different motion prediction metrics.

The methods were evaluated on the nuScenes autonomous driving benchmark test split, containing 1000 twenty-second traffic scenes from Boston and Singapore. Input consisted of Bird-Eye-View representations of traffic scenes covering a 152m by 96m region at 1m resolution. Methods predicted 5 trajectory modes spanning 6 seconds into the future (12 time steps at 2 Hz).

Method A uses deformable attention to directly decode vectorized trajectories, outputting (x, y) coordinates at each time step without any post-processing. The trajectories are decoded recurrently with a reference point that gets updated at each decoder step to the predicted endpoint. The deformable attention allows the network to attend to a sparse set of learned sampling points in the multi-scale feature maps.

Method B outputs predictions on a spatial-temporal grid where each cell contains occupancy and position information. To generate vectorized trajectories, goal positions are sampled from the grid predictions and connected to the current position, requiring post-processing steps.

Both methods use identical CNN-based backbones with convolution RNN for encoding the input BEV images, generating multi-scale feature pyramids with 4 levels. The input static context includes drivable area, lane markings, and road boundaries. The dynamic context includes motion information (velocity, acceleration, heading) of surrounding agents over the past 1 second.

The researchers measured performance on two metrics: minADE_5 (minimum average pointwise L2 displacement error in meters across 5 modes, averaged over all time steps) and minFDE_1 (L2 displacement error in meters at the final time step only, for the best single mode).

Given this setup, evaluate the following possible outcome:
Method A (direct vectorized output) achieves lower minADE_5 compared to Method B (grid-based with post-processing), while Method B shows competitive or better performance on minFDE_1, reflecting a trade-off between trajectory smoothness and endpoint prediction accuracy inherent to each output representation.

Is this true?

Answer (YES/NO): YES